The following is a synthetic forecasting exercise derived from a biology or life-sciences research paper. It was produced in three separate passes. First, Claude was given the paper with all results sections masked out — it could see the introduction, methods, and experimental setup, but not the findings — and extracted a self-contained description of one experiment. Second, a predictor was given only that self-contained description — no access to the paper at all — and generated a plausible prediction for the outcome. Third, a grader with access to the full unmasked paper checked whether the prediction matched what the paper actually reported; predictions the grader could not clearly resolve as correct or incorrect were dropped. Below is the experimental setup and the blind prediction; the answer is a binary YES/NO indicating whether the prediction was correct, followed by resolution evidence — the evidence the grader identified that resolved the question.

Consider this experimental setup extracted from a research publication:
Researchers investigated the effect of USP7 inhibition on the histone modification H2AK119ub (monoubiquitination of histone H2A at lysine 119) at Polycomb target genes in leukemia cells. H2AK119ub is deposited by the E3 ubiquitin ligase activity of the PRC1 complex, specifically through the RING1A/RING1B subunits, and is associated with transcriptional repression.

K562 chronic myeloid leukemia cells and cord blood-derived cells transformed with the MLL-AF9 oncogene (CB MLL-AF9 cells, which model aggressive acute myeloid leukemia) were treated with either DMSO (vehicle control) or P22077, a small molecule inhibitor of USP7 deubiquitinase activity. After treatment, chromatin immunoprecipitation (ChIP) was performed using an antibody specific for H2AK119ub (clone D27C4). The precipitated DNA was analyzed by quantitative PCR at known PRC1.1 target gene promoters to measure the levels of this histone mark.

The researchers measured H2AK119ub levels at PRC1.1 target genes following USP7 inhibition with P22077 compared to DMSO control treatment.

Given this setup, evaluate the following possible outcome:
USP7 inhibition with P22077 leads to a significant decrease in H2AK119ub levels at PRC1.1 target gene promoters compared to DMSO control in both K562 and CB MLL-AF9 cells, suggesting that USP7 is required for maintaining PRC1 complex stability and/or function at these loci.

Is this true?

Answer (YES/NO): YES